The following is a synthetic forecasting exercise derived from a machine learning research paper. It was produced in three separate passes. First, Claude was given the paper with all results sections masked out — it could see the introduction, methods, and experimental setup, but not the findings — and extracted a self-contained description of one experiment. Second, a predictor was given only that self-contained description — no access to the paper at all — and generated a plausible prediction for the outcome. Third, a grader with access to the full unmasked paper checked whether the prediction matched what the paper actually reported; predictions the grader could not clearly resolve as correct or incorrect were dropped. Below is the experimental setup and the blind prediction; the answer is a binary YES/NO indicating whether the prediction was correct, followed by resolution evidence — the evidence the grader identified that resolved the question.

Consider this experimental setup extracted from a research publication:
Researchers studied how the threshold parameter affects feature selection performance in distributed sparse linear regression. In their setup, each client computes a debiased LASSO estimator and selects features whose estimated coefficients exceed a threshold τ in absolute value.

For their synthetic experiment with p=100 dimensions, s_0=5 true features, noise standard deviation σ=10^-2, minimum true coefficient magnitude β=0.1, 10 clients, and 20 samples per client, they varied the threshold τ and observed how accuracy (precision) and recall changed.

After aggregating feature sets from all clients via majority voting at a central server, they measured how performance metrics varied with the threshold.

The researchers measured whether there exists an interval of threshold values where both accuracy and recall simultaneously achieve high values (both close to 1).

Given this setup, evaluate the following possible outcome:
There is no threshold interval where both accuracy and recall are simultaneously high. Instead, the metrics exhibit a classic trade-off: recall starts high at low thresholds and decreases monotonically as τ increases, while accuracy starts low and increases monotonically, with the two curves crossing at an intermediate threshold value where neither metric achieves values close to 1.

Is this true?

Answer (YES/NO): NO